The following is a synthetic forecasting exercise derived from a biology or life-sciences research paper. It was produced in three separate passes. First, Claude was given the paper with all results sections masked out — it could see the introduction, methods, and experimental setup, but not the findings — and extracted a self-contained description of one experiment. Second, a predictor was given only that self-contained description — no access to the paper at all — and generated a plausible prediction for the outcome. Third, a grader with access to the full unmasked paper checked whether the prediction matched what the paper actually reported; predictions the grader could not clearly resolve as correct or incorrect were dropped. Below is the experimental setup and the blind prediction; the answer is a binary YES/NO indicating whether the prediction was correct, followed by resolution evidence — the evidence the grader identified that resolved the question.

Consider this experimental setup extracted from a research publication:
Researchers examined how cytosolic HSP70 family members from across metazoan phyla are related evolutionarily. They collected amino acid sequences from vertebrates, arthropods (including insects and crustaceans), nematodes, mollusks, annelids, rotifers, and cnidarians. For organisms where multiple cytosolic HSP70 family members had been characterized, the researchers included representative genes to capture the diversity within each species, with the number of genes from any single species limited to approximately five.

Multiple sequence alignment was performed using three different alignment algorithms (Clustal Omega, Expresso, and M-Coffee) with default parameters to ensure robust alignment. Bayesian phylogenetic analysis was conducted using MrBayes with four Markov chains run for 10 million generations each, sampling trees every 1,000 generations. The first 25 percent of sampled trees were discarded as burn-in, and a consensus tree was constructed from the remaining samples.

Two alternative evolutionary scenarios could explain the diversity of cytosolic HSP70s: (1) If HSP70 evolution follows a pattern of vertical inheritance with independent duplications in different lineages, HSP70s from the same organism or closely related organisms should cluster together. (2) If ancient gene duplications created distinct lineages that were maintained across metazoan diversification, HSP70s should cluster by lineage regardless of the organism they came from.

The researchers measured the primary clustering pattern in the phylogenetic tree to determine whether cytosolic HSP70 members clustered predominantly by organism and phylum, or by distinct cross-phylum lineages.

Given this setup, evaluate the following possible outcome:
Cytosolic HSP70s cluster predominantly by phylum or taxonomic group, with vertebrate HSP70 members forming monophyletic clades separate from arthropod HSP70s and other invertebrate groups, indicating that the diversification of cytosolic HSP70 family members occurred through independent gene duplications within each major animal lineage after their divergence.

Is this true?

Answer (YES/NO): NO